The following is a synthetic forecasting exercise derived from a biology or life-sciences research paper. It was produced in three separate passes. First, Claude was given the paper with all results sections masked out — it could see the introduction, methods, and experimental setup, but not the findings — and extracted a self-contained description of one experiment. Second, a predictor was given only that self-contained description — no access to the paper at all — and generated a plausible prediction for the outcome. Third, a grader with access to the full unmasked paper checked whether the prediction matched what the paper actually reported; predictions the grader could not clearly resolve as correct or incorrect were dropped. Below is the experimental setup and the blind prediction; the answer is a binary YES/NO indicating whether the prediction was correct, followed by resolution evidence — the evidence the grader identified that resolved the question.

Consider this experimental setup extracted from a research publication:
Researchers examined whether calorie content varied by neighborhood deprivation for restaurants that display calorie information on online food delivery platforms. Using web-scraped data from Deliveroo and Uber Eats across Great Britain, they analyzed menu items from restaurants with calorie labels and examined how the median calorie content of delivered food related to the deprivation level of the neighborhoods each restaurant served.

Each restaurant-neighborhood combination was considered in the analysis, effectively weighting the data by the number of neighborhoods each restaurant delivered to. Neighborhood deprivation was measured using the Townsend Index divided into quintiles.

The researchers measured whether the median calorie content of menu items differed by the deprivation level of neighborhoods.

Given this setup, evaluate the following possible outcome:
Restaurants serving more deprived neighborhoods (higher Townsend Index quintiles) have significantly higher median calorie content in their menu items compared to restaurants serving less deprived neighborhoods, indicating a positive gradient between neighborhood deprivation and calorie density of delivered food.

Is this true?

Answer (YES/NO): NO